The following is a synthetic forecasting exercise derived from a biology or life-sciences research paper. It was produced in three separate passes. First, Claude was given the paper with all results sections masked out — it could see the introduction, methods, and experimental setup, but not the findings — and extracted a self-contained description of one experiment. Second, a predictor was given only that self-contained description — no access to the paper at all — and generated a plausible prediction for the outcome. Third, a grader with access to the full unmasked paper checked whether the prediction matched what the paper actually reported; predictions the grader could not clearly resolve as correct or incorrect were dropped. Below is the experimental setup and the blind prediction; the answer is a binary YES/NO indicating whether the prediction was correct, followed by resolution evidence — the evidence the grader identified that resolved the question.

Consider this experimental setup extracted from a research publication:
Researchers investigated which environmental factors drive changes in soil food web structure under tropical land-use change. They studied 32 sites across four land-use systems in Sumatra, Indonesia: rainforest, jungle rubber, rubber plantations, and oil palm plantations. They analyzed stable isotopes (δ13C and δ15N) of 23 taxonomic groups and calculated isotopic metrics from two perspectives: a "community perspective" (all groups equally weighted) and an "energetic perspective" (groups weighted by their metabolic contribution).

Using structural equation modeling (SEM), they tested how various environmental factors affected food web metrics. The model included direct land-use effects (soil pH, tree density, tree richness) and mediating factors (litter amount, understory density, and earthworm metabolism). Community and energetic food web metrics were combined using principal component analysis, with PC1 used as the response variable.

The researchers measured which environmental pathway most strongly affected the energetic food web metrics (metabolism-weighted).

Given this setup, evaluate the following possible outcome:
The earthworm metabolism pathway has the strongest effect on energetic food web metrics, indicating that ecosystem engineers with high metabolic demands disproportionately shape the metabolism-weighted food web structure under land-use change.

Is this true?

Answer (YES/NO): YES